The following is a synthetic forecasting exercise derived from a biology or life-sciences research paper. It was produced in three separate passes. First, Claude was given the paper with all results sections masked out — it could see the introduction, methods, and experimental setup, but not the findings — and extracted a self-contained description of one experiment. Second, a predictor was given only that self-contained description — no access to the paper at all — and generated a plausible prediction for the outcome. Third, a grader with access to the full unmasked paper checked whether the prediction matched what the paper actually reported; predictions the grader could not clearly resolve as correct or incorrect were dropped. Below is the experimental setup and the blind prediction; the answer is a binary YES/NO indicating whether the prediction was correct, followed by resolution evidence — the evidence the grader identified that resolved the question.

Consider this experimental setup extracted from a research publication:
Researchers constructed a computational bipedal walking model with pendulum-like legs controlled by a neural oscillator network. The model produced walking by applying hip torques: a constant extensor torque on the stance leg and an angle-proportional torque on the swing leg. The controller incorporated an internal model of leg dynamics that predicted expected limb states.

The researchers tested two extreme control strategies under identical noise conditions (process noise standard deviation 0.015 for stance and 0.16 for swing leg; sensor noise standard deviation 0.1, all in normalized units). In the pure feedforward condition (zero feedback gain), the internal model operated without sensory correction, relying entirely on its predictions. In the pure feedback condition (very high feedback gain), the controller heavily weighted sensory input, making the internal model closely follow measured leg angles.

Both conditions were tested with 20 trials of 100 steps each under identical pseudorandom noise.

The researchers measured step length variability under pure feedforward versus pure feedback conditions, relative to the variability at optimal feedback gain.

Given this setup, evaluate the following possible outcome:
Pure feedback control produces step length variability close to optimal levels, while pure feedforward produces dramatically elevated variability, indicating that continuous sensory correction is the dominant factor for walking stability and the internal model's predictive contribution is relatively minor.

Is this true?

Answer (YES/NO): NO